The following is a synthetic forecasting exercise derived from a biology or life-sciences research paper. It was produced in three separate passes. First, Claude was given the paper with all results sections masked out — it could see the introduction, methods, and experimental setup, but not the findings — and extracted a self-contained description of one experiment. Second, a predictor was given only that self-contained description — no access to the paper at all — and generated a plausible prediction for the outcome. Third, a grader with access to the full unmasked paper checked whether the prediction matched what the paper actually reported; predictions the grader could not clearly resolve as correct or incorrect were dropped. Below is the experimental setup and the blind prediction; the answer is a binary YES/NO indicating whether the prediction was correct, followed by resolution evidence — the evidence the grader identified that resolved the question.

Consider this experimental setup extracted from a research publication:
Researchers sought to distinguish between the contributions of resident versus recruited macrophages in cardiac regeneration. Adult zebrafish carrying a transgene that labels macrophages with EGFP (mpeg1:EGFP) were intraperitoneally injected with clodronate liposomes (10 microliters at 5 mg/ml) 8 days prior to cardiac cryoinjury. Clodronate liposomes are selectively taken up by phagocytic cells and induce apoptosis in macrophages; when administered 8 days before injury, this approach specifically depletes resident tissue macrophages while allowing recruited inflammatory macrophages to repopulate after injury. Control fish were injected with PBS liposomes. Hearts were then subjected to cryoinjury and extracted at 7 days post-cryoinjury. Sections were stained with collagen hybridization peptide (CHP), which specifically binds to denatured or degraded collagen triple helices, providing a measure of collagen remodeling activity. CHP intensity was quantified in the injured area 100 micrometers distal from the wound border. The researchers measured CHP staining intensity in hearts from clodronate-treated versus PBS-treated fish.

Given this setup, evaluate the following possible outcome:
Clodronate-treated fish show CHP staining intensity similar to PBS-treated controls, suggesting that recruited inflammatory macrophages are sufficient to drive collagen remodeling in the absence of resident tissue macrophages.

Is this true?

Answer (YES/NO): NO